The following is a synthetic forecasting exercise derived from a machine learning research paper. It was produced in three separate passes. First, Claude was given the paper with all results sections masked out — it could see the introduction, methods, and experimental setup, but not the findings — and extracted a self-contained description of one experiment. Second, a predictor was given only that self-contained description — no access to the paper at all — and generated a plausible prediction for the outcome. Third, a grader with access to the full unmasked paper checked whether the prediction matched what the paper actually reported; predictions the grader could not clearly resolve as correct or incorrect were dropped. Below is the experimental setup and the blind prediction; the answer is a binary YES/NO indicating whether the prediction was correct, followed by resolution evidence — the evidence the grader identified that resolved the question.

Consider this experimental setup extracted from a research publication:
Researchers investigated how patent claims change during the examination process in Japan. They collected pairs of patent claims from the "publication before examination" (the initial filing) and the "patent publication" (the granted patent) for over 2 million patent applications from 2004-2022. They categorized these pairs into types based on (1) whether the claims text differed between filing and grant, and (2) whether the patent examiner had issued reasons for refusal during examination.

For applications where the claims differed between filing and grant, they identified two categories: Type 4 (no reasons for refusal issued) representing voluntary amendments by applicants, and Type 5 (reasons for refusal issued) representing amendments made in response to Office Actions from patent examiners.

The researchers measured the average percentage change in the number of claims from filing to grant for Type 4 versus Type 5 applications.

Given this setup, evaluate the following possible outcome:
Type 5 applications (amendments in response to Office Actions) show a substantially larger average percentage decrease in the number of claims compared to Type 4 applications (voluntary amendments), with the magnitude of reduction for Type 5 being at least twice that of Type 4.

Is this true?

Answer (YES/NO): NO